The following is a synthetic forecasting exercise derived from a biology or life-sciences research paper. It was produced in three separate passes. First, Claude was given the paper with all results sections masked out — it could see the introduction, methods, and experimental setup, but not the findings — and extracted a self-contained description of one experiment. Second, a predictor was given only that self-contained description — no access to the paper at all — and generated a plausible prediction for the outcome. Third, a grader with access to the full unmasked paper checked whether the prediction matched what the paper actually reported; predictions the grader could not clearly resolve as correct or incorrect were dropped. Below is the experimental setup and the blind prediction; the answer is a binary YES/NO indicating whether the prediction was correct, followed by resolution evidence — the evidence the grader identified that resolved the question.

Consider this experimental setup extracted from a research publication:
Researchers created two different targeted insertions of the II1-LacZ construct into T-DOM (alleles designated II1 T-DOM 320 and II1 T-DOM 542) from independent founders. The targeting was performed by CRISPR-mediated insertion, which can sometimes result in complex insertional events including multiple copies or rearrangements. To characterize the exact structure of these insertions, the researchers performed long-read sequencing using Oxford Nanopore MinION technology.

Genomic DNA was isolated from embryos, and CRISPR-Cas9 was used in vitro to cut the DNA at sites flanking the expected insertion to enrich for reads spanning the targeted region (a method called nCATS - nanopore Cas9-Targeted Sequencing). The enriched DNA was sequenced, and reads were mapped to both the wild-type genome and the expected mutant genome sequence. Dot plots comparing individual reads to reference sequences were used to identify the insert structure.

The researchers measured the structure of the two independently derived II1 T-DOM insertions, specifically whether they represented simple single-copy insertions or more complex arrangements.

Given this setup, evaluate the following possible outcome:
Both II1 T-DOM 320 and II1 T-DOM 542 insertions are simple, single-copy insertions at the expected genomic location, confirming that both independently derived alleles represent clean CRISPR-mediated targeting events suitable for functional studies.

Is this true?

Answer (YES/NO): NO